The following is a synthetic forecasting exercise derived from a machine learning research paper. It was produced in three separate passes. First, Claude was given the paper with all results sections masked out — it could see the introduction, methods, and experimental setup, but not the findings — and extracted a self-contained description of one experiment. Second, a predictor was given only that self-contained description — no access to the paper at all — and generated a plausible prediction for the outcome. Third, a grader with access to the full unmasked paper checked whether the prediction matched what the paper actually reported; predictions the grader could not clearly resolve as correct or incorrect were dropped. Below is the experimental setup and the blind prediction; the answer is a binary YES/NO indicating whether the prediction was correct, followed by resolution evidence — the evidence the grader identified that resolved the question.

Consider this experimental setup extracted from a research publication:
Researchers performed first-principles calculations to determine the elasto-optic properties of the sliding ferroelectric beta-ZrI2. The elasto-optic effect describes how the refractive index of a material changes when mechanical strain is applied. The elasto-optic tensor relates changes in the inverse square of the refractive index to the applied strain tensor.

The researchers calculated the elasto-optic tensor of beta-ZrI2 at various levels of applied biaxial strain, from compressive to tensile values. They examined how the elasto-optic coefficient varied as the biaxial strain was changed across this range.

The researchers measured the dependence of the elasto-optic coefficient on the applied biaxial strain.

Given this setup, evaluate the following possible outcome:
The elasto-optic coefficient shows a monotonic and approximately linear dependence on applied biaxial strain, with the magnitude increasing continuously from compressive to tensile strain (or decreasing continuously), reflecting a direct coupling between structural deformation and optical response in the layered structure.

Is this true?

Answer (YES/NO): NO